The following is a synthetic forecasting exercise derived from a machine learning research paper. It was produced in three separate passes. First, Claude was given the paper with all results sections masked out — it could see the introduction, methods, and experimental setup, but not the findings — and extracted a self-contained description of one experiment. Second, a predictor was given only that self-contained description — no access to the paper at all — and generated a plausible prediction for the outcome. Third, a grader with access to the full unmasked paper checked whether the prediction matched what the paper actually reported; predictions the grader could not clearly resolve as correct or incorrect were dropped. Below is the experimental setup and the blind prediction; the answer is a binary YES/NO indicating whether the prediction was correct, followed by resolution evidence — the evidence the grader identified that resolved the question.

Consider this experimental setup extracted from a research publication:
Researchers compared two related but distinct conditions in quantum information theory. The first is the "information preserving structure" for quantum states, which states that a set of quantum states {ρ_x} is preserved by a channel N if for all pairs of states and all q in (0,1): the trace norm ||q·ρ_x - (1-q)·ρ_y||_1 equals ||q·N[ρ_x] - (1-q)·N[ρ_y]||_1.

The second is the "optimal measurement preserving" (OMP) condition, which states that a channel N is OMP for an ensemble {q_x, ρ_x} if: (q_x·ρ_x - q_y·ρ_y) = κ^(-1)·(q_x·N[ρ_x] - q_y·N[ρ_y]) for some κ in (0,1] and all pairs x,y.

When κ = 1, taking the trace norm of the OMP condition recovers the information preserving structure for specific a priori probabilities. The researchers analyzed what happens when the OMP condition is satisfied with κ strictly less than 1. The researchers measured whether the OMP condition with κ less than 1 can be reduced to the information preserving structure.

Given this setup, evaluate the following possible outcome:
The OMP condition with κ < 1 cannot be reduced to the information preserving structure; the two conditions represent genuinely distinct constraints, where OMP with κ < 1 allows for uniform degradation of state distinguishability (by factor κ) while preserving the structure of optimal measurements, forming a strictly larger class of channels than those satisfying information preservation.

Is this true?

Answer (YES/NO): YES